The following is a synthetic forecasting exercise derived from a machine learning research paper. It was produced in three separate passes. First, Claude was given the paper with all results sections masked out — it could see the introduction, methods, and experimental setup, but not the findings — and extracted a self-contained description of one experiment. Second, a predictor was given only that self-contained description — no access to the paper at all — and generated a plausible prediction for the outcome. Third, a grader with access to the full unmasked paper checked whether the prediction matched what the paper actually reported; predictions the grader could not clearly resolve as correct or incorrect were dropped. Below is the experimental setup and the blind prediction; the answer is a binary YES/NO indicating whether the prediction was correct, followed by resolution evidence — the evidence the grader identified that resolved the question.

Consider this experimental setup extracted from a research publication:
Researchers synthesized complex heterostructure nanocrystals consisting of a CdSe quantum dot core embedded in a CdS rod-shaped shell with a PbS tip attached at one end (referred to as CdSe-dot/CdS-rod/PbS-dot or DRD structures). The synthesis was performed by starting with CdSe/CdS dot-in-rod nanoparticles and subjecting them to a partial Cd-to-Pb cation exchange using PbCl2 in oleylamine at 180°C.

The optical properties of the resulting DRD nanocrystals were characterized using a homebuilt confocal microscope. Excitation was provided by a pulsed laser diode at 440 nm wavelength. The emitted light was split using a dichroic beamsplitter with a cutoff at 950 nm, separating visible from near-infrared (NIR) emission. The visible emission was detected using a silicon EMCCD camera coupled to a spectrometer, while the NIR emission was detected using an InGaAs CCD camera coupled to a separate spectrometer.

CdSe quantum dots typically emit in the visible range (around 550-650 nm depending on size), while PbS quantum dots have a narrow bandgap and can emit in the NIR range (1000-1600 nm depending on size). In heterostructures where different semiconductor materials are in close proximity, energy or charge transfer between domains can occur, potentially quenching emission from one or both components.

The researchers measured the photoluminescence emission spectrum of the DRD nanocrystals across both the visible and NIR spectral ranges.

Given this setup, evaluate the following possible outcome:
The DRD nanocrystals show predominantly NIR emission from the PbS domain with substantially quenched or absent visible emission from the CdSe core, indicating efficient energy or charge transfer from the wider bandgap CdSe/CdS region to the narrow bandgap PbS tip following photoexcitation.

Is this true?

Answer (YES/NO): NO